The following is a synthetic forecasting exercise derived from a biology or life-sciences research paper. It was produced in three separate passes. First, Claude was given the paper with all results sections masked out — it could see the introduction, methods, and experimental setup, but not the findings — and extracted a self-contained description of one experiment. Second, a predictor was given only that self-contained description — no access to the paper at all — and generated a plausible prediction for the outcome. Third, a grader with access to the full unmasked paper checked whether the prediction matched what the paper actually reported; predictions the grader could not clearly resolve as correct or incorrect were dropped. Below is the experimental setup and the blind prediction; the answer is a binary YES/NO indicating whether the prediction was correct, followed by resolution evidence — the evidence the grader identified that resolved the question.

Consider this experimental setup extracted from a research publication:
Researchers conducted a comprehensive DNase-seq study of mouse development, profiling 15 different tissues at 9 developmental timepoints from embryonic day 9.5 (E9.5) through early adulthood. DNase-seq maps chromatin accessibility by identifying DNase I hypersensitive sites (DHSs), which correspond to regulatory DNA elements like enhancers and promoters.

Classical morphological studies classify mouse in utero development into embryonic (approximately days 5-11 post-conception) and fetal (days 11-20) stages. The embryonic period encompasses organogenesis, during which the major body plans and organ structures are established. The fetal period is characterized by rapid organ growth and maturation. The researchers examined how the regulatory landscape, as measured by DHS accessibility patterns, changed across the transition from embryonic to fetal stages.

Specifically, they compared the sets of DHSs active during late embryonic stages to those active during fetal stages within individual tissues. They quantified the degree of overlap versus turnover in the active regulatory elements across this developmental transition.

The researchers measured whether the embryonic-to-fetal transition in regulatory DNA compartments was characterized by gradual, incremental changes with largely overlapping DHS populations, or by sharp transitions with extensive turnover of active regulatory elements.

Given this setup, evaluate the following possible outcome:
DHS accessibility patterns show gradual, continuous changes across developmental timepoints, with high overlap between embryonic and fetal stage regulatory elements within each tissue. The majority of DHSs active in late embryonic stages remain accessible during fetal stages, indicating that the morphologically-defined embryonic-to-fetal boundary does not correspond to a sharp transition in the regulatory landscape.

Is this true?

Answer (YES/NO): NO